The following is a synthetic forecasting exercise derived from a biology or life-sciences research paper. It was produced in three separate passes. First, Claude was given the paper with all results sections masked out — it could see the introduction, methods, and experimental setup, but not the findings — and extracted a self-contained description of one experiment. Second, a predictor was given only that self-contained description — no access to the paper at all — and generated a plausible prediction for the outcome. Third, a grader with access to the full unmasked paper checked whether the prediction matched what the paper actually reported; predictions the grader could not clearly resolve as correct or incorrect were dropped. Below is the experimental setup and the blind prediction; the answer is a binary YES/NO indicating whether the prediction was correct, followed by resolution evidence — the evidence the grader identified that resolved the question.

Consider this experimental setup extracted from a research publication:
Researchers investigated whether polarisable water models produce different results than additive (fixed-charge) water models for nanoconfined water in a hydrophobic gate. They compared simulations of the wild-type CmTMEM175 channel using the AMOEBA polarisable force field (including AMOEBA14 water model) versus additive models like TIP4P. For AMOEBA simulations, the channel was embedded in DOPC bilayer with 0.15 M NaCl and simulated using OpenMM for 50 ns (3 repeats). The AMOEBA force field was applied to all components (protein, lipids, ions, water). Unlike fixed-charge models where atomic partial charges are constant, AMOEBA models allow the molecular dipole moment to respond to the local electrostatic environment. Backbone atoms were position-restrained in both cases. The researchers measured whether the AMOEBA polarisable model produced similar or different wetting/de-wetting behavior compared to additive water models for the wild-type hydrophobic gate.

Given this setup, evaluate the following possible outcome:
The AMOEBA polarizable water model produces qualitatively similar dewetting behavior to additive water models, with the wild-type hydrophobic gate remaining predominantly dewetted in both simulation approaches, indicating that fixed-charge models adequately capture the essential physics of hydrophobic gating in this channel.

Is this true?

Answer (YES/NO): NO